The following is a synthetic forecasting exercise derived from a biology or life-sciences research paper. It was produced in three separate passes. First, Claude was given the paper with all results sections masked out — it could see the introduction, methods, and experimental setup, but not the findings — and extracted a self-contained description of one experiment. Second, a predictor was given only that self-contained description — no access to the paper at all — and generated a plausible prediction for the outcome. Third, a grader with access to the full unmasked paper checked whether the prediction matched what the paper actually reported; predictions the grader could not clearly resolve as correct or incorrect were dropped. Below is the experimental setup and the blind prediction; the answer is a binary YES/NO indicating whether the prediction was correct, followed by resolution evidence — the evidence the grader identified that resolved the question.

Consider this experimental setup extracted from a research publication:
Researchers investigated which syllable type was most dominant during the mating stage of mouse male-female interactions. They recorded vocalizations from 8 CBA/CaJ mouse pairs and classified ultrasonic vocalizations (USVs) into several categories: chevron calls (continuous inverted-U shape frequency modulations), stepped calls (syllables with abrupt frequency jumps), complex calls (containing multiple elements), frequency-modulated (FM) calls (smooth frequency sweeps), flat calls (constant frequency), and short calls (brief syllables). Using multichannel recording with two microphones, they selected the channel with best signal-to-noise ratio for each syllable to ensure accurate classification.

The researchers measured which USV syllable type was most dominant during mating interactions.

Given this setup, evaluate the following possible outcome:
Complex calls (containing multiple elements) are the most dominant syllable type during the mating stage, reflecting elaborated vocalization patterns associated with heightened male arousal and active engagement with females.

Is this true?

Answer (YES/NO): NO